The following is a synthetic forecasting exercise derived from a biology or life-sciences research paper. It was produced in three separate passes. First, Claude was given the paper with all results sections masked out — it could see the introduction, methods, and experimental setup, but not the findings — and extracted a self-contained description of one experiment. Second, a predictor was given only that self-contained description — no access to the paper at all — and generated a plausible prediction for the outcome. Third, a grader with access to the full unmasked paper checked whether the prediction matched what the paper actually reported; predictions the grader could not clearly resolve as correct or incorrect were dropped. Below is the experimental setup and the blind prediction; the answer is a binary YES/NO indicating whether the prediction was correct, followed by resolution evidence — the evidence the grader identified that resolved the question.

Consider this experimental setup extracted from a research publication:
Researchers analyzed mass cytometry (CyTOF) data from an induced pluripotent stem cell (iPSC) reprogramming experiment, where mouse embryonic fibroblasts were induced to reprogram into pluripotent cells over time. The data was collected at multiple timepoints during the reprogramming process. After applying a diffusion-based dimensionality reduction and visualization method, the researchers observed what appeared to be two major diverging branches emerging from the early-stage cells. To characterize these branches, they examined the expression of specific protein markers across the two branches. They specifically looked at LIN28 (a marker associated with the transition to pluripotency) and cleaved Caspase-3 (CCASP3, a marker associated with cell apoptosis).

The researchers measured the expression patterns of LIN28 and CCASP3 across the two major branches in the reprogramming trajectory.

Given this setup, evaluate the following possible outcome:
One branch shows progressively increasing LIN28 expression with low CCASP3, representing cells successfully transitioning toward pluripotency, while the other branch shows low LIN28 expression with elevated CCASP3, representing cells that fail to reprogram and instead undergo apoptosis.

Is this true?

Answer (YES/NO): YES